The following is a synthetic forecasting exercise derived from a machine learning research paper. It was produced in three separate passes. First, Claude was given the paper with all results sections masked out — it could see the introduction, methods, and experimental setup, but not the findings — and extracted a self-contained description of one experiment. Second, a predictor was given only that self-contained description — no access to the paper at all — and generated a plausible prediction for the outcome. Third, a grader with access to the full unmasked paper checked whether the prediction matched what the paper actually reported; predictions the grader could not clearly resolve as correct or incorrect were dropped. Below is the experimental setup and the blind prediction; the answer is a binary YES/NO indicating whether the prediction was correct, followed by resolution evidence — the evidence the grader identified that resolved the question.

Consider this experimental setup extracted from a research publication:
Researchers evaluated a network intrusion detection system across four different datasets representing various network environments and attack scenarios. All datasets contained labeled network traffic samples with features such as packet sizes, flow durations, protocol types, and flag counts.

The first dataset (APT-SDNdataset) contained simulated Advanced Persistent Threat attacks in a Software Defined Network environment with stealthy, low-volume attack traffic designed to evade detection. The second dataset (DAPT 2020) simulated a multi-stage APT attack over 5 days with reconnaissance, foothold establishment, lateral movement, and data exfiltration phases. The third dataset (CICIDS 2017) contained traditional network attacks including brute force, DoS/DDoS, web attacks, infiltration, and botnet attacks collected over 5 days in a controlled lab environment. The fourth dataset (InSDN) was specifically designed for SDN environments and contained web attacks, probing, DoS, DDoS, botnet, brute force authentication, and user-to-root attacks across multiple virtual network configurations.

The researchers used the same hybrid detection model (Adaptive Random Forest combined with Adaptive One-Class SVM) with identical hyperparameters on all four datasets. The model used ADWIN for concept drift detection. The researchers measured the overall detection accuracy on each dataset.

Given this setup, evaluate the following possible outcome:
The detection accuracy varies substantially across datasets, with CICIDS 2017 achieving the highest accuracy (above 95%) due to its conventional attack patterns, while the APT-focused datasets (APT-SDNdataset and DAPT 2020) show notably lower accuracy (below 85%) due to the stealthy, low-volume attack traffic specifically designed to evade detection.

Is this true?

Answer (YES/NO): NO